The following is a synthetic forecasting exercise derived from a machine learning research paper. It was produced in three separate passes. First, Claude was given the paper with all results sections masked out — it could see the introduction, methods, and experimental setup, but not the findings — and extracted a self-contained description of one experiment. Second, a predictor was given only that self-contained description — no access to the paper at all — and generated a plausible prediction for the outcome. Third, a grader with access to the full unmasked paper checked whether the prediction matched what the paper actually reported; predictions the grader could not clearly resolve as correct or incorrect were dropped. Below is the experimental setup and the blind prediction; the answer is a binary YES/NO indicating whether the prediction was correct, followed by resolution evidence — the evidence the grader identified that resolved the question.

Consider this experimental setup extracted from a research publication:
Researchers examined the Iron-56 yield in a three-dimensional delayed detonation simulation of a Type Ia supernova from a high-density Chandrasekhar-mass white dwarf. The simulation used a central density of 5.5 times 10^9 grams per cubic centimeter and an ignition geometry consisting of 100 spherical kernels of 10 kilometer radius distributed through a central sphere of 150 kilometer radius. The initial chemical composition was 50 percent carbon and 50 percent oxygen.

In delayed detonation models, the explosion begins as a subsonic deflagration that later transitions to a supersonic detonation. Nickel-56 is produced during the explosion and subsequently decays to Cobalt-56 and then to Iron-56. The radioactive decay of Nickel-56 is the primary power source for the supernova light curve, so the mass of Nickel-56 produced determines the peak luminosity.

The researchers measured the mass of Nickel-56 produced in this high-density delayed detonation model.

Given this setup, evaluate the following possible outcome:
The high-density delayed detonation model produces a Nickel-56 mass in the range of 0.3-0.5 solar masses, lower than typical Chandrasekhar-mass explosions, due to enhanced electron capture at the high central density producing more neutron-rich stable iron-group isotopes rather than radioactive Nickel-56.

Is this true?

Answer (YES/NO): NO